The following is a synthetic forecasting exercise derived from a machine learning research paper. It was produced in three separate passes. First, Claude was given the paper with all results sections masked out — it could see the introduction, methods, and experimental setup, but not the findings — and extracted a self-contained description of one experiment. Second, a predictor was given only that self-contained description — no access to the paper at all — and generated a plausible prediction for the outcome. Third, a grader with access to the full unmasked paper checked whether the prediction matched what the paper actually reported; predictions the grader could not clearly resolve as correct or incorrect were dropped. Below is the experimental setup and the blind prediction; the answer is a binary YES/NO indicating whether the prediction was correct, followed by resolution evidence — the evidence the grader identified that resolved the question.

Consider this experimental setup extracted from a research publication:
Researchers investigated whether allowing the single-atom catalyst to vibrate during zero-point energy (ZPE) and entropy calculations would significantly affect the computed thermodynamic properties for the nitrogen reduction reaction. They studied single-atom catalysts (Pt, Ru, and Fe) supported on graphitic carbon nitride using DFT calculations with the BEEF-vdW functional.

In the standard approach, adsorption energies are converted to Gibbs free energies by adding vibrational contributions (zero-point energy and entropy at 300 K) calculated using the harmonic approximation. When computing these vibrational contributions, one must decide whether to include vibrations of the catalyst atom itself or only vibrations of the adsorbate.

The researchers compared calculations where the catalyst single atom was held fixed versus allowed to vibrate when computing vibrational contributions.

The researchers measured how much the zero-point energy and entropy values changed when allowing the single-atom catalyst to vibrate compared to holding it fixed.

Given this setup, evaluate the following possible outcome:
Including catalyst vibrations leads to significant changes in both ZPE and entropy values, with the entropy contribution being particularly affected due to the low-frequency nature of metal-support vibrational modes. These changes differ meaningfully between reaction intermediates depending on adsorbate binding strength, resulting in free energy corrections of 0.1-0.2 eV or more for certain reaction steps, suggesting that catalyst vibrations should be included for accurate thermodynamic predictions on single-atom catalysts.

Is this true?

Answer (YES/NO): NO